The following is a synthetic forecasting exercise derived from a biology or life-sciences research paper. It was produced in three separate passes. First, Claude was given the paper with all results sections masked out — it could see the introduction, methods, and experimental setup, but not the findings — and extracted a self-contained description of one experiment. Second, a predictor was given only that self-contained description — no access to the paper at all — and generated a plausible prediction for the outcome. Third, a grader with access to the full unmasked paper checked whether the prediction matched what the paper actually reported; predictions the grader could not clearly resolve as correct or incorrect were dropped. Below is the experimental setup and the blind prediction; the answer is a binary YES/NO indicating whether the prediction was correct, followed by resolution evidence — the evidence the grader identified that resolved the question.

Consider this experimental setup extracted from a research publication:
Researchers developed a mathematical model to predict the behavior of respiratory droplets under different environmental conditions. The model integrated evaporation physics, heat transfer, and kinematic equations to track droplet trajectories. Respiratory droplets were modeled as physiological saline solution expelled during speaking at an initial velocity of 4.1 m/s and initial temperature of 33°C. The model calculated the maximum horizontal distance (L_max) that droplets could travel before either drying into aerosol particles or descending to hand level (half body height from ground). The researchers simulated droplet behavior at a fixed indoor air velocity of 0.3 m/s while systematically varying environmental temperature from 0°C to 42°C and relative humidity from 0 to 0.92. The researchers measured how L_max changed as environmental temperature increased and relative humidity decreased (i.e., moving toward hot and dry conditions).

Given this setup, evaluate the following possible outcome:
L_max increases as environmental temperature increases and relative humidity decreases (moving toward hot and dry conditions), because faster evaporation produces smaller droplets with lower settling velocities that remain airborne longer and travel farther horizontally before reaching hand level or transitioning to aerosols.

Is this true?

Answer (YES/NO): NO